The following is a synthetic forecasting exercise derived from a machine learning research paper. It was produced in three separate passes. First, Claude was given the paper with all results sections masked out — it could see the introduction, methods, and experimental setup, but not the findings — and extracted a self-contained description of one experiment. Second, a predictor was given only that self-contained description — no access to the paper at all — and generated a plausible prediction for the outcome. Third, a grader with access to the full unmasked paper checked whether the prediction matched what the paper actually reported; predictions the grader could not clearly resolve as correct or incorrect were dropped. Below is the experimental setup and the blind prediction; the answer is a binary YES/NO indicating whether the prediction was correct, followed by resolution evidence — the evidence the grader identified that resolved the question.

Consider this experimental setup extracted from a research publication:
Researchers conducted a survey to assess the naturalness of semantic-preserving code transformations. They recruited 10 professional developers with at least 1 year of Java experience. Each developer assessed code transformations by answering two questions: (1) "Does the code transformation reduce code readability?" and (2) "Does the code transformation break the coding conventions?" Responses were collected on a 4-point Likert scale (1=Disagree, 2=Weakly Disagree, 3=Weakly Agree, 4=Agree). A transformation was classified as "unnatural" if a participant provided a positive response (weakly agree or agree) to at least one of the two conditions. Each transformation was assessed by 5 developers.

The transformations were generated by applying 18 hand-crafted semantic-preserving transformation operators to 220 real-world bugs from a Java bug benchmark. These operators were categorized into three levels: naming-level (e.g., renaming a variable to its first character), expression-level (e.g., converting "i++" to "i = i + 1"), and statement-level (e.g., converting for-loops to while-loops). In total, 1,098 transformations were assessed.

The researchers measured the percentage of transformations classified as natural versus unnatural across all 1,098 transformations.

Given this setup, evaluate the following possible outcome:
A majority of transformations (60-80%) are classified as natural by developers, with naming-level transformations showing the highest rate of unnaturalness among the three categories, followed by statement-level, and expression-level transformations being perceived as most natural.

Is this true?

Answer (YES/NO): NO